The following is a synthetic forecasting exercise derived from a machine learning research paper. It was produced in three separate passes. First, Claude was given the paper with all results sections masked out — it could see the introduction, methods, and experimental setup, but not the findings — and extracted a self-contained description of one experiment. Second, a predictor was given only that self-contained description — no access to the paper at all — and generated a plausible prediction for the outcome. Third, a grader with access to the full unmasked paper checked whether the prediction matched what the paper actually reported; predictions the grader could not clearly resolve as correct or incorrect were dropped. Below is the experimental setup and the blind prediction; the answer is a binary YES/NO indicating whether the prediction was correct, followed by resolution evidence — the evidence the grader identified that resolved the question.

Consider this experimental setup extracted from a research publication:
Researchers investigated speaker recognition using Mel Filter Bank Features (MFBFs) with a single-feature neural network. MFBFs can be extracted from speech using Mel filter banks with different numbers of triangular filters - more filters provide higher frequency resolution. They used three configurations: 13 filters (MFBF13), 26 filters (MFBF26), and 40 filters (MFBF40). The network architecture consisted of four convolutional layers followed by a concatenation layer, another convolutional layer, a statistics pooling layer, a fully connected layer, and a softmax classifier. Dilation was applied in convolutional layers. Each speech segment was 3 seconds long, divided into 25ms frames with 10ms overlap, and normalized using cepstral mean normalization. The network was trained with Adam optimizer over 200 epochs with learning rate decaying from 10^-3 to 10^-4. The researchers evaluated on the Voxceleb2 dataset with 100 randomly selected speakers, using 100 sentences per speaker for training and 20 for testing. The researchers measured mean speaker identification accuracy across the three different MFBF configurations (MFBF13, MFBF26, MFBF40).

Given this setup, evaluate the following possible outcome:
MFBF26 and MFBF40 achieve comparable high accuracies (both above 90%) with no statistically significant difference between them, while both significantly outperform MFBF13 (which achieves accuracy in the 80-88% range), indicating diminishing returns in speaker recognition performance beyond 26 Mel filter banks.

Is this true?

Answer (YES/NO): NO